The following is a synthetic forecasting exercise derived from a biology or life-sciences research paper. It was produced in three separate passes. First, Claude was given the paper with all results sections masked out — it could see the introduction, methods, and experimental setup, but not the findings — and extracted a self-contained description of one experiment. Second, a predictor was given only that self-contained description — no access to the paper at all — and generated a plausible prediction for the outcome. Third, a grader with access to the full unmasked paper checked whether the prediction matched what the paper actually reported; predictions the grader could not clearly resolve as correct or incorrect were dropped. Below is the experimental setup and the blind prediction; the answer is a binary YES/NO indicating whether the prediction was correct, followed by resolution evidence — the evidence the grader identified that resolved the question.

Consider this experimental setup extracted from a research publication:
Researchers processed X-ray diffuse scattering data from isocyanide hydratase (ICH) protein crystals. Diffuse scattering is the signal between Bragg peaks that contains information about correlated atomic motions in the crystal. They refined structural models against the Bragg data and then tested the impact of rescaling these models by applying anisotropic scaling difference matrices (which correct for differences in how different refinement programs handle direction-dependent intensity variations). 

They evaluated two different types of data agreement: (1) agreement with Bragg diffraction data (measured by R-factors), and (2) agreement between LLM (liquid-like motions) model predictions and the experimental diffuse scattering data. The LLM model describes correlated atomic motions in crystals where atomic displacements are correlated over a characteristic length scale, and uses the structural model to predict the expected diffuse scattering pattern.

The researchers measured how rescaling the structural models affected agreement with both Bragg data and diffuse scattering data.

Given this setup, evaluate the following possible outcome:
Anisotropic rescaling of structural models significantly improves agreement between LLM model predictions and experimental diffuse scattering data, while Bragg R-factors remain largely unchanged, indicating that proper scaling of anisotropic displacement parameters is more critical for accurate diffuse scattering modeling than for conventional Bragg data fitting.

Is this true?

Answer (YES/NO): YES